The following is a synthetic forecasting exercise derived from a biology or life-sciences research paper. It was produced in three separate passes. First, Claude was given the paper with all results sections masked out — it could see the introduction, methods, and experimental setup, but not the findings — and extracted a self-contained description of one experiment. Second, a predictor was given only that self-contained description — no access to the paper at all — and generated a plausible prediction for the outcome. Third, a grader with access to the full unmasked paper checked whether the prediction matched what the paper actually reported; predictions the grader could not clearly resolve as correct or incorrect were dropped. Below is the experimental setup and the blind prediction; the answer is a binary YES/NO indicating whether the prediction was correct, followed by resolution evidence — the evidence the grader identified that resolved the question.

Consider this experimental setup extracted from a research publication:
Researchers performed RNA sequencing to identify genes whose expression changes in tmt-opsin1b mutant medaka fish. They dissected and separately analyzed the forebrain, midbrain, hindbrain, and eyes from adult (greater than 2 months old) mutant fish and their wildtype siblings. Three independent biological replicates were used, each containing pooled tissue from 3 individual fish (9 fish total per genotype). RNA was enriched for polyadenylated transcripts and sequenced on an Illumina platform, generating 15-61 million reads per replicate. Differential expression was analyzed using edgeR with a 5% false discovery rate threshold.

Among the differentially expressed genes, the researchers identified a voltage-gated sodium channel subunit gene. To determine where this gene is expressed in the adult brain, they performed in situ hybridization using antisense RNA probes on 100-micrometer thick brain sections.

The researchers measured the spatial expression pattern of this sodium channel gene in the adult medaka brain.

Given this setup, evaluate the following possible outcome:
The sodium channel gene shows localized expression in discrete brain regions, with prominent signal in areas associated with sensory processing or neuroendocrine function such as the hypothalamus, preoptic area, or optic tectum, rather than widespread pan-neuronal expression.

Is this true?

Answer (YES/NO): NO